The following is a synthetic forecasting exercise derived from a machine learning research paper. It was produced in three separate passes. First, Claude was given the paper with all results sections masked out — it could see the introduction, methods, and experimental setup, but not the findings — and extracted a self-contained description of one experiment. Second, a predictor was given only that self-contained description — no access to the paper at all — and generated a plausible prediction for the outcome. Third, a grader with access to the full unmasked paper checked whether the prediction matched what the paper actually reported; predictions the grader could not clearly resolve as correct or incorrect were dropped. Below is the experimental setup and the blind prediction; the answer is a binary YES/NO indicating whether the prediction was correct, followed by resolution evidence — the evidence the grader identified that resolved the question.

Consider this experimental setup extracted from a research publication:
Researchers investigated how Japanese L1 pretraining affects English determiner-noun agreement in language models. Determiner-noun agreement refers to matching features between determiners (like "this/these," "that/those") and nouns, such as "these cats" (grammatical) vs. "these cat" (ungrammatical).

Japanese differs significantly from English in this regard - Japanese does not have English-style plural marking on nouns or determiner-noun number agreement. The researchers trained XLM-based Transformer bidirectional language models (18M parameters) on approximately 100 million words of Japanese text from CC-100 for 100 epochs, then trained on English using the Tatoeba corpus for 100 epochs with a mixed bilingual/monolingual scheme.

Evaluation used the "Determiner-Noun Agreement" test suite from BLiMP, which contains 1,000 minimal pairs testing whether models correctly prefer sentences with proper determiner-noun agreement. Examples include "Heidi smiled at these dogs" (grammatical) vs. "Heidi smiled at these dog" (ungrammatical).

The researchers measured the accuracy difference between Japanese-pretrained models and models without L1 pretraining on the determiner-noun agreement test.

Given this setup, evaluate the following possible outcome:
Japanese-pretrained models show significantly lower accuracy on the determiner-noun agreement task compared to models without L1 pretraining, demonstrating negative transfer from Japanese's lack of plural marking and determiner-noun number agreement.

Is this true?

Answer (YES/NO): NO